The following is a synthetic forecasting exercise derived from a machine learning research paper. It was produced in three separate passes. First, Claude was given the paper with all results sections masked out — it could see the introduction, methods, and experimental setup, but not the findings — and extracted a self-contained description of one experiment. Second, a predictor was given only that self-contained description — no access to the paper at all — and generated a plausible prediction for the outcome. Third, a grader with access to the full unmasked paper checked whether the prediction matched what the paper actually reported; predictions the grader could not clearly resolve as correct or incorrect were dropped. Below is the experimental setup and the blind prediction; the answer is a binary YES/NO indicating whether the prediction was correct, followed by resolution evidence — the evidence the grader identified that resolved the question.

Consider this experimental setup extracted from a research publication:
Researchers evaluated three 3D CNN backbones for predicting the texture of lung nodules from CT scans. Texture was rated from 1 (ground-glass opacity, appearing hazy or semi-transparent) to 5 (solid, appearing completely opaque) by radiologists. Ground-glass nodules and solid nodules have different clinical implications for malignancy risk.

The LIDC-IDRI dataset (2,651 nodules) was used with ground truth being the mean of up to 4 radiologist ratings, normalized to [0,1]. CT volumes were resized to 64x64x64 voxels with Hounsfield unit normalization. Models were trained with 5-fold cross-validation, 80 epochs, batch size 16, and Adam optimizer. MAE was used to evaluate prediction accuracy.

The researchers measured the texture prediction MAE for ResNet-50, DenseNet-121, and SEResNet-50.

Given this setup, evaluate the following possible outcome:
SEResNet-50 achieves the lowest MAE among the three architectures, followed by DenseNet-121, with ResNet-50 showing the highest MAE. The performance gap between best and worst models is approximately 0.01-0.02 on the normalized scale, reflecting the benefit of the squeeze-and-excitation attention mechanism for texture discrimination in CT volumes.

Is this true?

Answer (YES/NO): NO